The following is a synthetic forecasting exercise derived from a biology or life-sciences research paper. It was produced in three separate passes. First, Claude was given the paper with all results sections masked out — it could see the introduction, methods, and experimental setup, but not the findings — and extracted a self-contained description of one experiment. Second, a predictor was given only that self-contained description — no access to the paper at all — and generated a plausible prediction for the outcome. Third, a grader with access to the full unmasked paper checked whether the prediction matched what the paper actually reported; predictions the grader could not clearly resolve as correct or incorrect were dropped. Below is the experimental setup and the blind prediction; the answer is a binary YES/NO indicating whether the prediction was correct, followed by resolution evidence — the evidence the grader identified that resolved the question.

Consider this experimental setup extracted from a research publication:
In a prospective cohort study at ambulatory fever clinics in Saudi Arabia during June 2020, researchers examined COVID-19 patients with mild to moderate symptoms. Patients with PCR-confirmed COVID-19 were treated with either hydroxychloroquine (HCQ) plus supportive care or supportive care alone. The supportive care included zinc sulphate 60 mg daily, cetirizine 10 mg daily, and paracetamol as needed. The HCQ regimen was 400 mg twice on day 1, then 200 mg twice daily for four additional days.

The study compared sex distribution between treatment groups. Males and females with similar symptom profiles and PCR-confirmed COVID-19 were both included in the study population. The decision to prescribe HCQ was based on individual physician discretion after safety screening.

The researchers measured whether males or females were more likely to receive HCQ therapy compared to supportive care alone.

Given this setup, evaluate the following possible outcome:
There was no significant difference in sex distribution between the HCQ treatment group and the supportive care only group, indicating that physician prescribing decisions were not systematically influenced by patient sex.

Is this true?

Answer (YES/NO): NO